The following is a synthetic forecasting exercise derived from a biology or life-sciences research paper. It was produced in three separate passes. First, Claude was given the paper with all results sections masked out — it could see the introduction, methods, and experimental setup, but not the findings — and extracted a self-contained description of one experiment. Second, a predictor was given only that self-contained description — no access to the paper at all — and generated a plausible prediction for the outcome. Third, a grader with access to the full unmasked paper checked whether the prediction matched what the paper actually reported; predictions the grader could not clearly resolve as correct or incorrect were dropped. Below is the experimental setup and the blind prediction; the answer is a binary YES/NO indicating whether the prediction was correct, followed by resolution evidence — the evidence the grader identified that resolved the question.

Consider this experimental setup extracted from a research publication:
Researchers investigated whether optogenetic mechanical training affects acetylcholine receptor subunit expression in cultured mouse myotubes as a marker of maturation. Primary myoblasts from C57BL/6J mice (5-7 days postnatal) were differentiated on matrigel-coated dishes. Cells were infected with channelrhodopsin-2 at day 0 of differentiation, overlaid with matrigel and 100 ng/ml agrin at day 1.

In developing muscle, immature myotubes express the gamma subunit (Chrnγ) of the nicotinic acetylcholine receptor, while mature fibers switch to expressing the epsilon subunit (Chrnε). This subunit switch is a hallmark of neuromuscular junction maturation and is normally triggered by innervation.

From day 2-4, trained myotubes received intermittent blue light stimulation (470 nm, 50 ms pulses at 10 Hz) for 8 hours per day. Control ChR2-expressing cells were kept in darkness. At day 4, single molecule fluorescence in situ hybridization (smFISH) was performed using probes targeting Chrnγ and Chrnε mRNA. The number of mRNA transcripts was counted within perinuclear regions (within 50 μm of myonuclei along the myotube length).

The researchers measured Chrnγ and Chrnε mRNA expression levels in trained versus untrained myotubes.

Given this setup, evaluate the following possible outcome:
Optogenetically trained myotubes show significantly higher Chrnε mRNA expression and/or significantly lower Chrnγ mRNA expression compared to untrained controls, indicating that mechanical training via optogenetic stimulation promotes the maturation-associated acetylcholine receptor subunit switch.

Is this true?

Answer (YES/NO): NO